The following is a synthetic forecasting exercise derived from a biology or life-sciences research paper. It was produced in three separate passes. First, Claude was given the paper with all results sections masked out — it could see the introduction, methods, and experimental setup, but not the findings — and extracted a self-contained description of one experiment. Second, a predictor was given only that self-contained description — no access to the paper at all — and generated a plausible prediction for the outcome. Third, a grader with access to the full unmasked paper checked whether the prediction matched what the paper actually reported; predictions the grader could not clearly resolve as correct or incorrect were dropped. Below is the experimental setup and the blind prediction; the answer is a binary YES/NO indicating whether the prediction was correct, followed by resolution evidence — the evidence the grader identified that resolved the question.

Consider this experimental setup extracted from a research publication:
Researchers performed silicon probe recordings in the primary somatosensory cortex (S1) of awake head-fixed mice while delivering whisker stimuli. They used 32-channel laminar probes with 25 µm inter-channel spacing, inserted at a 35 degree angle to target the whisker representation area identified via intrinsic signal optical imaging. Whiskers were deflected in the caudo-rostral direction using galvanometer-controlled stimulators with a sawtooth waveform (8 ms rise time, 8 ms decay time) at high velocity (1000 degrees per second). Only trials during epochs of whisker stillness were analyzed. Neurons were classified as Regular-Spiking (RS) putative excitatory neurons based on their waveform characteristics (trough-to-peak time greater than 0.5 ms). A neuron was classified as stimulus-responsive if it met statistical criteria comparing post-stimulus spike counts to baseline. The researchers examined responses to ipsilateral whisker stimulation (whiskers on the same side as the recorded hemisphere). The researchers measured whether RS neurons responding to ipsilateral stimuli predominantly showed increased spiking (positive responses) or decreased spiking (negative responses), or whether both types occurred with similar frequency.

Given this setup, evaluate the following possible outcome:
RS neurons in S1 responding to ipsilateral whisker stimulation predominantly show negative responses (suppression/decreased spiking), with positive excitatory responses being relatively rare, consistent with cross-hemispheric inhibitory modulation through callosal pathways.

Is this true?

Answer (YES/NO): NO